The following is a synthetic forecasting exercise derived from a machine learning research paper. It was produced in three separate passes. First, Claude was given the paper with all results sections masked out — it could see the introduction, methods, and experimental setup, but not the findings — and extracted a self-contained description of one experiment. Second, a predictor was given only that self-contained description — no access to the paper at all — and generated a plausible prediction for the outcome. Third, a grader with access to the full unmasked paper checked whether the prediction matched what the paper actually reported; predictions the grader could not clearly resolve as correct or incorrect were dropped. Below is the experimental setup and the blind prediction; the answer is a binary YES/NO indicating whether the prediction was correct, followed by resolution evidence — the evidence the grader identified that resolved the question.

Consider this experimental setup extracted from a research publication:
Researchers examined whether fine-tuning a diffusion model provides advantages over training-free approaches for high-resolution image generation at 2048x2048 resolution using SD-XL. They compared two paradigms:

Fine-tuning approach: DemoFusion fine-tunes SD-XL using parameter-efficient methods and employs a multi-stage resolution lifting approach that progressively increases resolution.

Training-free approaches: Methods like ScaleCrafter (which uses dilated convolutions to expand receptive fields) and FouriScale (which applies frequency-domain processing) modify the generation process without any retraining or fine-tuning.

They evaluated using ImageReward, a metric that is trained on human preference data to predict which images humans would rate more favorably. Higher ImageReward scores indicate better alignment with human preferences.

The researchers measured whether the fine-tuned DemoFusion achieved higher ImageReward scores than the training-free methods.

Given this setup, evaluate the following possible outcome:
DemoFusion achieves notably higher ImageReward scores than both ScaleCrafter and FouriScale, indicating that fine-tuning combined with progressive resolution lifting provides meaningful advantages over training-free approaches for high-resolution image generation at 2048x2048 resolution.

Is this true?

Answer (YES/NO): NO